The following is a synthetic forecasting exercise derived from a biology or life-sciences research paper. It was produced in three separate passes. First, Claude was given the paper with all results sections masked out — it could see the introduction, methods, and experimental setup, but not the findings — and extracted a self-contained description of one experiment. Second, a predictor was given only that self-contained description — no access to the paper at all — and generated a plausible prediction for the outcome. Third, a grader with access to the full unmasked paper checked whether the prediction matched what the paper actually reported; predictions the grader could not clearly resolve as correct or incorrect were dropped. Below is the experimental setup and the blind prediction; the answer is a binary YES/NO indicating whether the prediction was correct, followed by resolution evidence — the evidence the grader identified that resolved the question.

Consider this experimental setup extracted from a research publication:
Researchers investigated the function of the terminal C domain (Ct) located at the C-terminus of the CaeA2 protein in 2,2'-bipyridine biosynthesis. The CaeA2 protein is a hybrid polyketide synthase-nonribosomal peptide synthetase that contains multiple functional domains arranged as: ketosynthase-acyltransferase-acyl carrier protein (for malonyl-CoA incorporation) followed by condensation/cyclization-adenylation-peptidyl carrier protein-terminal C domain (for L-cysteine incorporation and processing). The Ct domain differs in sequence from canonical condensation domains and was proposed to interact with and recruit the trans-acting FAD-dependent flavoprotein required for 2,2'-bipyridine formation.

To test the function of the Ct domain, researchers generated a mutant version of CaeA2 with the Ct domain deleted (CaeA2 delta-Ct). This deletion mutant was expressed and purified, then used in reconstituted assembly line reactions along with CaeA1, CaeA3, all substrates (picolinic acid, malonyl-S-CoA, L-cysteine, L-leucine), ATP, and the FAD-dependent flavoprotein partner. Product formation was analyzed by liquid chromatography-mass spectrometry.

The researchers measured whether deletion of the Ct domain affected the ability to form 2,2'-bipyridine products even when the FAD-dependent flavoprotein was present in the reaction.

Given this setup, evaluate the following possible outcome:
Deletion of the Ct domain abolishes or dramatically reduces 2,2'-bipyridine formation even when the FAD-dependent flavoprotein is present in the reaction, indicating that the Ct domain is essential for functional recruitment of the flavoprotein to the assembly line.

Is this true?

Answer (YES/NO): YES